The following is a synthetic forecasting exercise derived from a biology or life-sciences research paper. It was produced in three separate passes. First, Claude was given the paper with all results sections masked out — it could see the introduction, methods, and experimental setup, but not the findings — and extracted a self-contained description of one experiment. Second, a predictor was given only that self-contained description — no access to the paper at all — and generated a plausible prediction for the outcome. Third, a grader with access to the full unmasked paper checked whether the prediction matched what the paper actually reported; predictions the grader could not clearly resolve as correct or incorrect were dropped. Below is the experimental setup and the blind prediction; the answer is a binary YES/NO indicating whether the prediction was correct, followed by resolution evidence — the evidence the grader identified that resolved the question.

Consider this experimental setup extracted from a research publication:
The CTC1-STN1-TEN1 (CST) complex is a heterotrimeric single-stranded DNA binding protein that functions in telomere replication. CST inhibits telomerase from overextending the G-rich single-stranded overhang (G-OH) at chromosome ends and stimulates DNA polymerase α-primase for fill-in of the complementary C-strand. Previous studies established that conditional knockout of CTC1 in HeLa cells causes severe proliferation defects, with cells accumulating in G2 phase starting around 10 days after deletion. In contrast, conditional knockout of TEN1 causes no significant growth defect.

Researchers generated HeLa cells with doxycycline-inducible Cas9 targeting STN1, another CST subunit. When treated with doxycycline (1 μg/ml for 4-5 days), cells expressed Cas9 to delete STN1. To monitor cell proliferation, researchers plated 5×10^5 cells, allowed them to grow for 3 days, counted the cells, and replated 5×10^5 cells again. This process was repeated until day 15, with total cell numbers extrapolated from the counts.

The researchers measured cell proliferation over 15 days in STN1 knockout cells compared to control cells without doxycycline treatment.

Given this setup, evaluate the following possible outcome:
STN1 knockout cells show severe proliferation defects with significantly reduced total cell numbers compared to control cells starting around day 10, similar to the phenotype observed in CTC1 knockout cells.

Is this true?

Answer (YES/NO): YES